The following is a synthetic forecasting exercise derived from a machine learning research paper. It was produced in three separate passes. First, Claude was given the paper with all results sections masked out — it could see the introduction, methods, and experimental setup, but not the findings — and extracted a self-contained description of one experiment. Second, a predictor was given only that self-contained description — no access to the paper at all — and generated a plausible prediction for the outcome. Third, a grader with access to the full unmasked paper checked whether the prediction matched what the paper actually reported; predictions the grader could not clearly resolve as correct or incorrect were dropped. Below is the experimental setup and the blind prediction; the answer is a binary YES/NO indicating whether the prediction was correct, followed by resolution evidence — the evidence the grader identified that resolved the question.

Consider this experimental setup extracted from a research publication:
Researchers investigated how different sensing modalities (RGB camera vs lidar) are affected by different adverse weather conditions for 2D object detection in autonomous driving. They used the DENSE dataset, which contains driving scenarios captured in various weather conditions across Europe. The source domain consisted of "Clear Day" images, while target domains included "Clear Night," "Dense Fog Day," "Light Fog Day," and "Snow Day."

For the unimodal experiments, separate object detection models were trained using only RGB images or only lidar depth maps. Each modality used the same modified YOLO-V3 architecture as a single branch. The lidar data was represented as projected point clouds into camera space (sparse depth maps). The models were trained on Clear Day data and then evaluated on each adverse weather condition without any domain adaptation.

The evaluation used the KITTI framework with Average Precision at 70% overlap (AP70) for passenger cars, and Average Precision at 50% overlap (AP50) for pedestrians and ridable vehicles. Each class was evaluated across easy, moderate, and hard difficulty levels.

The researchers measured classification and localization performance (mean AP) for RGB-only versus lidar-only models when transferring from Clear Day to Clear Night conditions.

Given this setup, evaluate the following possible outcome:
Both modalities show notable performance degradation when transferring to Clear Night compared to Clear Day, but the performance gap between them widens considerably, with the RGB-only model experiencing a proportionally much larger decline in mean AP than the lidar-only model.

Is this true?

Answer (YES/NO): NO